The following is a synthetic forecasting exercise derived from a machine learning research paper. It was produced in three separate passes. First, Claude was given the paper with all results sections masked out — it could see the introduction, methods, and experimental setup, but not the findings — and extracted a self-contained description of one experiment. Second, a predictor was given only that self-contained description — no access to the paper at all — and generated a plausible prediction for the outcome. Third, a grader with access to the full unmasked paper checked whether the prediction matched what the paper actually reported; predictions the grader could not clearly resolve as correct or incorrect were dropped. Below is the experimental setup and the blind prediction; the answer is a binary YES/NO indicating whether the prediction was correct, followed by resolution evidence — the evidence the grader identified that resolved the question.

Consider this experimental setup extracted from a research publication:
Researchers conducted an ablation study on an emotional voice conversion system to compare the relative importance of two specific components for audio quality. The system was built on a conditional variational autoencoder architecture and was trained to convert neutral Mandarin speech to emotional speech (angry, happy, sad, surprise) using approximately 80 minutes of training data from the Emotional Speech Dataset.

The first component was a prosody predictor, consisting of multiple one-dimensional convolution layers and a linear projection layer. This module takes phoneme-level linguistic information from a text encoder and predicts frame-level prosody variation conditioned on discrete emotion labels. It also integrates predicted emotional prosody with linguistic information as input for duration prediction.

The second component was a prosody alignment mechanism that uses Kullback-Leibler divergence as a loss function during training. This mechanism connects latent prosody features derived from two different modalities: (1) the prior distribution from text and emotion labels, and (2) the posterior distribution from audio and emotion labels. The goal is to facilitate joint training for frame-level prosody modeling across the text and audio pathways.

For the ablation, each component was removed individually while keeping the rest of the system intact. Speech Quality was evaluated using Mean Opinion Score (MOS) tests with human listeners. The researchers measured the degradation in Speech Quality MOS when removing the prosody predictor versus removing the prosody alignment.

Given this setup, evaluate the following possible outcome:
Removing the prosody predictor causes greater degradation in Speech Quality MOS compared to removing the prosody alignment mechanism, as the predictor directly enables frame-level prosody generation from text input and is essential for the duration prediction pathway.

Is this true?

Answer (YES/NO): NO